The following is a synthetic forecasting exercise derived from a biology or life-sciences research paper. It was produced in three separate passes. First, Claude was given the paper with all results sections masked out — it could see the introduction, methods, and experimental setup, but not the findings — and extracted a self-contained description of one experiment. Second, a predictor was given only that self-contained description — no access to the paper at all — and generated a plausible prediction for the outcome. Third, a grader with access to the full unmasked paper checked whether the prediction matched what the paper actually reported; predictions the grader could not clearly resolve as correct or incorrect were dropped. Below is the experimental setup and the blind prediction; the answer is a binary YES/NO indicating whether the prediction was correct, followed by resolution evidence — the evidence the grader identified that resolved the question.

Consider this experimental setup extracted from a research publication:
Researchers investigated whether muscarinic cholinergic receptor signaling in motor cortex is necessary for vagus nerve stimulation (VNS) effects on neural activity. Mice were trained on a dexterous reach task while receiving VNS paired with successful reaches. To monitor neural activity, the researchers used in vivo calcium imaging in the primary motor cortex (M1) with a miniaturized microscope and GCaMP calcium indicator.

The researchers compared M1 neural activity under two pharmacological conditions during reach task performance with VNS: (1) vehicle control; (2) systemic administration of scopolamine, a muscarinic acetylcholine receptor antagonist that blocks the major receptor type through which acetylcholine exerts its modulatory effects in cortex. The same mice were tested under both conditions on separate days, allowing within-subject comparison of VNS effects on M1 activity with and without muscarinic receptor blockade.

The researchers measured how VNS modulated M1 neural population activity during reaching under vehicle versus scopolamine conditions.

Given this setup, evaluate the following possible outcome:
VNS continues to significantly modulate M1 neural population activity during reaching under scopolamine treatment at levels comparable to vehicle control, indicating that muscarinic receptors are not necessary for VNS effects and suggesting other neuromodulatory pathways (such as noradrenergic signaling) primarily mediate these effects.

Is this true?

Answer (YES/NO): NO